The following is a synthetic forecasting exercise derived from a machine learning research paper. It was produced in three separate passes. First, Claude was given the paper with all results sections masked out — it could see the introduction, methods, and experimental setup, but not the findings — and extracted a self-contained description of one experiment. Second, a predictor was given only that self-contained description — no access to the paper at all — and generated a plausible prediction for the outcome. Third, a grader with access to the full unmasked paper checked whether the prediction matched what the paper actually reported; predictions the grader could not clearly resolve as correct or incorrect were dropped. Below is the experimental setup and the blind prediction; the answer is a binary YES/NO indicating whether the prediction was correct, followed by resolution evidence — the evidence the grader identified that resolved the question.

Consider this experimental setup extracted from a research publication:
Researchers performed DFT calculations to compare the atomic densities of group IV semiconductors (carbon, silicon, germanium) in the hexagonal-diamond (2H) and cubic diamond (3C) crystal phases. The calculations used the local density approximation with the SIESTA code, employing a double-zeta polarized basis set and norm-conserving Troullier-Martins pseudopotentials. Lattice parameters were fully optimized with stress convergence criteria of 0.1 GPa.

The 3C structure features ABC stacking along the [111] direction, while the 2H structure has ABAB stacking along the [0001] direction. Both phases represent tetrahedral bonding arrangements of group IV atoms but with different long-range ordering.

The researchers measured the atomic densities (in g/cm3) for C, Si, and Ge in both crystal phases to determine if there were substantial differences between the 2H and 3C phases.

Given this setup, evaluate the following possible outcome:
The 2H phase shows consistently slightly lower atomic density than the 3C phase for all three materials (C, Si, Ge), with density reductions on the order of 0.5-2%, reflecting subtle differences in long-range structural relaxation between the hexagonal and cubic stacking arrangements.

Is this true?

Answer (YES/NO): NO